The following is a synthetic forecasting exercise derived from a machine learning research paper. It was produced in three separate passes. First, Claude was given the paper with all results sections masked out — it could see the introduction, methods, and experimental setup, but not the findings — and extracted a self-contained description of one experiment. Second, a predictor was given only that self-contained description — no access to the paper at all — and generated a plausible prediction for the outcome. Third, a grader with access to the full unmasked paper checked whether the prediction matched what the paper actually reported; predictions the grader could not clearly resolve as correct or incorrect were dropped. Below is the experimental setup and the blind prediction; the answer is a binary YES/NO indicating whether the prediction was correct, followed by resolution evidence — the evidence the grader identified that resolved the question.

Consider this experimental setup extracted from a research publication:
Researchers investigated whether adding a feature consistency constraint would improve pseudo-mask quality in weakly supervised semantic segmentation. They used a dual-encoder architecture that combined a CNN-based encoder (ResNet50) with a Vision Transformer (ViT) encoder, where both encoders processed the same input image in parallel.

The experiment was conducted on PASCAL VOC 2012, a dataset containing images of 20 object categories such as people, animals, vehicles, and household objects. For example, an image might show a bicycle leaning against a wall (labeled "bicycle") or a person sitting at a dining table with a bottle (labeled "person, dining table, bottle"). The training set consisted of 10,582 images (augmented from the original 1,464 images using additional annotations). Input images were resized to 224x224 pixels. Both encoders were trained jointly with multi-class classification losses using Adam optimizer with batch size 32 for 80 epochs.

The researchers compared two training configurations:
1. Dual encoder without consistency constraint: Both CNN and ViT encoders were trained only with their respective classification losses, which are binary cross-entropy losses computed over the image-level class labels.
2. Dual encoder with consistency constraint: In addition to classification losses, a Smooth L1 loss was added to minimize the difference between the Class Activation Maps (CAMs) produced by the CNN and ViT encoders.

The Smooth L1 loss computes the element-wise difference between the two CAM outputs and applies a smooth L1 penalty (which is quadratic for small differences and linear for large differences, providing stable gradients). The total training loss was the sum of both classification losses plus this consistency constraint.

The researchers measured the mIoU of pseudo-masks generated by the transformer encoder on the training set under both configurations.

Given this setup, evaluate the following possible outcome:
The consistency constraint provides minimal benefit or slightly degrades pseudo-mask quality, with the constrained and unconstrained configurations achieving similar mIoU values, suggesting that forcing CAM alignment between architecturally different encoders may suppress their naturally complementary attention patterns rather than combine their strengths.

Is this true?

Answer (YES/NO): NO